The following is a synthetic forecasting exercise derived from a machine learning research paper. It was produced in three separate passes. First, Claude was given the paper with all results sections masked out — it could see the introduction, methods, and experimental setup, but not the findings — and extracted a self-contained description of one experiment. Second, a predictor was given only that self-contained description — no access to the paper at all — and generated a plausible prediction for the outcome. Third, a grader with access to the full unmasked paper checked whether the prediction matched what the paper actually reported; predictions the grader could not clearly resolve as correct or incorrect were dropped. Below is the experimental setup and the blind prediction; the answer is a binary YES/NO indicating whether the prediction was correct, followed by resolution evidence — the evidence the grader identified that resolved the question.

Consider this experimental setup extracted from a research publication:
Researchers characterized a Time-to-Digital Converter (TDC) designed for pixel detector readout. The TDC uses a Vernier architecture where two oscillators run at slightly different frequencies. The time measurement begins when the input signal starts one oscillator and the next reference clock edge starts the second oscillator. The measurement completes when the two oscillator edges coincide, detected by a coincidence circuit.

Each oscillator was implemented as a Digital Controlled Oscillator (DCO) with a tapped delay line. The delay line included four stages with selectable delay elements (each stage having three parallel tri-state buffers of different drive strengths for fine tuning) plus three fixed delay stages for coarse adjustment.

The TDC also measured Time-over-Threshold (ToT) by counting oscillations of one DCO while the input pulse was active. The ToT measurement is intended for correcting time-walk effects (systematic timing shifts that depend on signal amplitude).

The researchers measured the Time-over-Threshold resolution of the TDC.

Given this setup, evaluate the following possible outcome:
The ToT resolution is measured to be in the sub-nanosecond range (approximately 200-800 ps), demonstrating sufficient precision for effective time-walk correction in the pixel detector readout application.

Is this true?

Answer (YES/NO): NO